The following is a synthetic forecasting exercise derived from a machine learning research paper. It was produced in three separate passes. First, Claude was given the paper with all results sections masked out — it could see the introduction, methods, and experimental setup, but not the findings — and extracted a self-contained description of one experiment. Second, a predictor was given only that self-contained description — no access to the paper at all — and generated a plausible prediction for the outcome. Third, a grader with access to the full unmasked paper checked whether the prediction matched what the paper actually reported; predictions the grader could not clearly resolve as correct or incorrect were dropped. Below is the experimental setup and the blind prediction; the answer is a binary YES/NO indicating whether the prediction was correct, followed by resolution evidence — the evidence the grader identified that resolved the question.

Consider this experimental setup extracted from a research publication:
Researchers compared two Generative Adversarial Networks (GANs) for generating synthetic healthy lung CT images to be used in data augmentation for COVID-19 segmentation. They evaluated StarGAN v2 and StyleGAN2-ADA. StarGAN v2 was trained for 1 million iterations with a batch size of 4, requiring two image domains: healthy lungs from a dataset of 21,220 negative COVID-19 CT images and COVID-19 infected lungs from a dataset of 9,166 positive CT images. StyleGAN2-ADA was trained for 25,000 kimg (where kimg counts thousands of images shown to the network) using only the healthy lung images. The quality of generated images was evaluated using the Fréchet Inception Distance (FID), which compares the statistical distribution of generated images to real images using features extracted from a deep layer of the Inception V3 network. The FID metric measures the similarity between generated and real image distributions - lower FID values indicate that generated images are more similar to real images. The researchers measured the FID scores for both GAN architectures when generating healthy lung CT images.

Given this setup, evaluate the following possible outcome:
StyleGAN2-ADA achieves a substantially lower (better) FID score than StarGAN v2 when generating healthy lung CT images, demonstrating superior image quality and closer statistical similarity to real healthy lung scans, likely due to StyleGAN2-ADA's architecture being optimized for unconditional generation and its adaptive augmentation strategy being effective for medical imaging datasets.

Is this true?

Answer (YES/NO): NO